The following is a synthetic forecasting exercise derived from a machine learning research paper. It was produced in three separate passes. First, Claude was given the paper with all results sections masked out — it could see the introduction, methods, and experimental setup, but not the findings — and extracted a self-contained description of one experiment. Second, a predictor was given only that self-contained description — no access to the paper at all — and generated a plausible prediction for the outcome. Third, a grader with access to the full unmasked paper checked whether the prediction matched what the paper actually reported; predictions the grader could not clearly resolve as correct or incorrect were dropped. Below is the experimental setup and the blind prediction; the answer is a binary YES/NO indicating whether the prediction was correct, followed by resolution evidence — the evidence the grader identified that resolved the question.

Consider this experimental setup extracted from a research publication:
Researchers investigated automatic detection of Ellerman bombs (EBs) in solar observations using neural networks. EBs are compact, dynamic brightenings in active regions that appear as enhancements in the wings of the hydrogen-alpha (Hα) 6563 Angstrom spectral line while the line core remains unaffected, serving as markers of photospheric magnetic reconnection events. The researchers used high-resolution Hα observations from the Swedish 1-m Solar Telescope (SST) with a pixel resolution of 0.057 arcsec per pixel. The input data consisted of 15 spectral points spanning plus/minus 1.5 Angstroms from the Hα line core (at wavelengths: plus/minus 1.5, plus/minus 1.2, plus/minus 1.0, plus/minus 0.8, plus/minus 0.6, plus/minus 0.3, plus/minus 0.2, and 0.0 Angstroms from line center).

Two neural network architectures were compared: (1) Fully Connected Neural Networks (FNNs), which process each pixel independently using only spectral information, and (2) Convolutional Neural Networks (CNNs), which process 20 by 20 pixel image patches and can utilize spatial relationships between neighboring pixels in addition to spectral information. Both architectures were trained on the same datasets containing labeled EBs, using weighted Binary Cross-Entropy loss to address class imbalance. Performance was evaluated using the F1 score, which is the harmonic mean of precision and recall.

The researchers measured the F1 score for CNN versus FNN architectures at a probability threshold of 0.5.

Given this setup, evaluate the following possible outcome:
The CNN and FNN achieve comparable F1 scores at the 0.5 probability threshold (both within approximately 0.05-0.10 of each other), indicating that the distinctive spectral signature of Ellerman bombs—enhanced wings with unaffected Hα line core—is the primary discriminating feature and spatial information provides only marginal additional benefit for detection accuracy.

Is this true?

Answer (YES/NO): YES